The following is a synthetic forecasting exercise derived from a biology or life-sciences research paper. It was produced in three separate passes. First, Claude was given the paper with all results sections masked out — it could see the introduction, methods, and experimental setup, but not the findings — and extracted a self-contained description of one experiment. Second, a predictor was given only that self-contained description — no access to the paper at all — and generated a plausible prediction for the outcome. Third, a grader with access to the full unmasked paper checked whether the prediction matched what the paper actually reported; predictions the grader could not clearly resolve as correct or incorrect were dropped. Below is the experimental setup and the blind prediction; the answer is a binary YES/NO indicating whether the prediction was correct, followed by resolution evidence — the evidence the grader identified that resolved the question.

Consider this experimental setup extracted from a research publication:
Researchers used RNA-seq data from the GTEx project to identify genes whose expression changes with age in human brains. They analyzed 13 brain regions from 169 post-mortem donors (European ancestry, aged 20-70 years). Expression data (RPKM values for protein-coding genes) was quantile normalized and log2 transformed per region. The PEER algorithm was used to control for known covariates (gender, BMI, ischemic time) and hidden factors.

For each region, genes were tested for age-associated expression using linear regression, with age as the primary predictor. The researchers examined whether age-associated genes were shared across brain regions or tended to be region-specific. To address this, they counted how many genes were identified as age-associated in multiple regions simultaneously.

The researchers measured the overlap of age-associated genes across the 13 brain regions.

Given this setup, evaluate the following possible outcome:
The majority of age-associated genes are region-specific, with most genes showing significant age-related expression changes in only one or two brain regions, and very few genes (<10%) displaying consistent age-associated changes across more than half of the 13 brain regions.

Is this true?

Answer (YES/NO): YES